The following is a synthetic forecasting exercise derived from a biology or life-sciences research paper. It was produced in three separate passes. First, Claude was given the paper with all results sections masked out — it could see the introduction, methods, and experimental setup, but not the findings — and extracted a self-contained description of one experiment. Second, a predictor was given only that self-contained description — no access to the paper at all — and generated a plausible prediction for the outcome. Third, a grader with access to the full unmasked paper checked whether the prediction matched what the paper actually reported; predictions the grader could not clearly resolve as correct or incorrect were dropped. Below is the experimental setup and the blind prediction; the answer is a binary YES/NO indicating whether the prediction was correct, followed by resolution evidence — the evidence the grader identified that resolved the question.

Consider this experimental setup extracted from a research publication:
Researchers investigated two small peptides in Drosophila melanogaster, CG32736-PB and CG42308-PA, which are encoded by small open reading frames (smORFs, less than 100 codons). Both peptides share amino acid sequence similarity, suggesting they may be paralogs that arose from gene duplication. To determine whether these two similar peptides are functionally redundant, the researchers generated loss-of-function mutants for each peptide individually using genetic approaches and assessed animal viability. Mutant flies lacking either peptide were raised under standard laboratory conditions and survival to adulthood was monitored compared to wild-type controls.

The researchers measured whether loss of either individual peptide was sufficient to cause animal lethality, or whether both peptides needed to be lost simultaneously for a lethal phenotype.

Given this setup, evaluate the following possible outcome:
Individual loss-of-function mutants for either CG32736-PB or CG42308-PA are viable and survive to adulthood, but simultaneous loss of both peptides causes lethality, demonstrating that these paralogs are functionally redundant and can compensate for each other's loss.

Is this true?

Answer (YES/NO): NO